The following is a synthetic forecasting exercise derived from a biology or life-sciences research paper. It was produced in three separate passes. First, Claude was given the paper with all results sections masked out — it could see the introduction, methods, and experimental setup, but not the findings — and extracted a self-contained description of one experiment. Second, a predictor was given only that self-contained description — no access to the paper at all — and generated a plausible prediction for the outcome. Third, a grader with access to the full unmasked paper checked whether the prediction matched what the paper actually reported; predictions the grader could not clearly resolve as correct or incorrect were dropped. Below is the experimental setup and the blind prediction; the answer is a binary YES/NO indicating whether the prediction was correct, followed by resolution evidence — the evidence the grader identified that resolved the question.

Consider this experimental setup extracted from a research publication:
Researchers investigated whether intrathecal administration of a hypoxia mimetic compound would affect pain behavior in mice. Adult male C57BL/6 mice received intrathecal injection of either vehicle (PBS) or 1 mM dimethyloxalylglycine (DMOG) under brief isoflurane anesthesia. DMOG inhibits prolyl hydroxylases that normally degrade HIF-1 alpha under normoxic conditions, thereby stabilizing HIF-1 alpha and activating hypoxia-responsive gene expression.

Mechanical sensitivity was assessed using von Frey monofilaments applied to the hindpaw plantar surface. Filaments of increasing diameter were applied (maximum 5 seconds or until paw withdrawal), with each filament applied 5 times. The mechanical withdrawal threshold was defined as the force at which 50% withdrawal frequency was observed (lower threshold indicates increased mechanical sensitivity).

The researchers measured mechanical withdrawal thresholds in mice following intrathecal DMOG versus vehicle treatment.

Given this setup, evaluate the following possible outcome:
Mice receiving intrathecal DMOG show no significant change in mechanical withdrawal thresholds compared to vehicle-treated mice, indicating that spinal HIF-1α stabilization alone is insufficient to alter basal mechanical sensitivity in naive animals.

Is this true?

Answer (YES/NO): NO